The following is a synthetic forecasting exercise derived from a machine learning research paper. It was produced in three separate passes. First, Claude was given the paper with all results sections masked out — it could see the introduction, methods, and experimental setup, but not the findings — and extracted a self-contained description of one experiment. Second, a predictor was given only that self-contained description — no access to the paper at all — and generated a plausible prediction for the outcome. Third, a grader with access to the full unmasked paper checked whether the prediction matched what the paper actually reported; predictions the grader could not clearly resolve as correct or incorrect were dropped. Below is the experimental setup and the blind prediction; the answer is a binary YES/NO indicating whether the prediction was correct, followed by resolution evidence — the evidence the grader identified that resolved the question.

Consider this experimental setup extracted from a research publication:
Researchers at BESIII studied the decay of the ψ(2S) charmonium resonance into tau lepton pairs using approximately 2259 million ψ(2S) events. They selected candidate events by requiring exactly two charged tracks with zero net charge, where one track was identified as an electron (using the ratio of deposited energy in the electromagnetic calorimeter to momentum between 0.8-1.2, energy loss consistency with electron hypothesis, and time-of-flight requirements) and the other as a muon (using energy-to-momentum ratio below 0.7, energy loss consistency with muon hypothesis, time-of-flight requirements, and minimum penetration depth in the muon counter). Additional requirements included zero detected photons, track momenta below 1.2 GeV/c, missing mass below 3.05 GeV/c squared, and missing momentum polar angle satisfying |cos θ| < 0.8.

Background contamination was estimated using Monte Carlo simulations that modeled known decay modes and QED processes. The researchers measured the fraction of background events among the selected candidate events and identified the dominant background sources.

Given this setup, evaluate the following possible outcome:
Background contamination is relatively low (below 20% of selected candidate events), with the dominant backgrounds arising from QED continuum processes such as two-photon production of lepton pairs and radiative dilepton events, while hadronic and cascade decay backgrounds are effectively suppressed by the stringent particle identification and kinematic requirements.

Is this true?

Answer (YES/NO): NO